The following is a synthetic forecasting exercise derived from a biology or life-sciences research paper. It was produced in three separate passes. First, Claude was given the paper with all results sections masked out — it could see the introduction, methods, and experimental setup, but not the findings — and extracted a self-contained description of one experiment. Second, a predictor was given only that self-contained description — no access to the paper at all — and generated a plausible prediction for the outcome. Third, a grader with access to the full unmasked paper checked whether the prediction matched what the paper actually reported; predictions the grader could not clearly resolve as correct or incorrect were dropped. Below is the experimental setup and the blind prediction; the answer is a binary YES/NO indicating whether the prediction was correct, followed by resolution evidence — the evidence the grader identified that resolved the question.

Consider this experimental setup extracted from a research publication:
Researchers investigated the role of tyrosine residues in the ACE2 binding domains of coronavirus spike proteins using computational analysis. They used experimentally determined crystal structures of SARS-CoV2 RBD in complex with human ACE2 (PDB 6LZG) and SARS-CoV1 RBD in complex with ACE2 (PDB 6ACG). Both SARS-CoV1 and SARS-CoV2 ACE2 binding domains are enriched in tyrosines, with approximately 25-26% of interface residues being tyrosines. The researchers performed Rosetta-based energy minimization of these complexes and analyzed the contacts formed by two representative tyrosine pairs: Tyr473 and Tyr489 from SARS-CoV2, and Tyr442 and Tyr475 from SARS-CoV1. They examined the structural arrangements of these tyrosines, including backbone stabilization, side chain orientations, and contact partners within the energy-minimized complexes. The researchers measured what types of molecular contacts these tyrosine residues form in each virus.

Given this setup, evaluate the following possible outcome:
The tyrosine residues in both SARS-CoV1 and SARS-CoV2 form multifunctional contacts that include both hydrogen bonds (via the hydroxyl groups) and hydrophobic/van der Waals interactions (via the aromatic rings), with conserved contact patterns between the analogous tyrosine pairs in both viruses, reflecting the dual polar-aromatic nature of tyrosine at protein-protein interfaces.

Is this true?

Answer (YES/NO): NO